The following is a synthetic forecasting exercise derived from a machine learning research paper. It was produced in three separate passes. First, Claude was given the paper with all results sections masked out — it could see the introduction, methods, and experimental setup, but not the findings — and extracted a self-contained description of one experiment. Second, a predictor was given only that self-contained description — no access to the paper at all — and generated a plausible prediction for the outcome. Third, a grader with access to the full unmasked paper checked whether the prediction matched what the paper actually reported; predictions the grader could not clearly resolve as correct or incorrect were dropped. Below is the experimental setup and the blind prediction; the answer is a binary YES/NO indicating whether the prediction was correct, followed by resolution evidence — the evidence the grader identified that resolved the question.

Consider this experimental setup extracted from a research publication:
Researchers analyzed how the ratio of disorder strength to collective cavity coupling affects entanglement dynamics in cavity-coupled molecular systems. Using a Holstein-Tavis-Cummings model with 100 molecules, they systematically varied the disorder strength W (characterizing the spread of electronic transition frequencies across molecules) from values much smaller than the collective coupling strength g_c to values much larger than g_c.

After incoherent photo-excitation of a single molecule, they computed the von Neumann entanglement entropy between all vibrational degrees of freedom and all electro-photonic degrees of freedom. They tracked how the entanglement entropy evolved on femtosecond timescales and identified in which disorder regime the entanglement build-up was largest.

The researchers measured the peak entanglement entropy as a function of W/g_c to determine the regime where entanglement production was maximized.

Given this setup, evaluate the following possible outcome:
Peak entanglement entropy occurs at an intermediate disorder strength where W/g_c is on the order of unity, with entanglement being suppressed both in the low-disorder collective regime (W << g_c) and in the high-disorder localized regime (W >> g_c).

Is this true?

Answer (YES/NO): YES